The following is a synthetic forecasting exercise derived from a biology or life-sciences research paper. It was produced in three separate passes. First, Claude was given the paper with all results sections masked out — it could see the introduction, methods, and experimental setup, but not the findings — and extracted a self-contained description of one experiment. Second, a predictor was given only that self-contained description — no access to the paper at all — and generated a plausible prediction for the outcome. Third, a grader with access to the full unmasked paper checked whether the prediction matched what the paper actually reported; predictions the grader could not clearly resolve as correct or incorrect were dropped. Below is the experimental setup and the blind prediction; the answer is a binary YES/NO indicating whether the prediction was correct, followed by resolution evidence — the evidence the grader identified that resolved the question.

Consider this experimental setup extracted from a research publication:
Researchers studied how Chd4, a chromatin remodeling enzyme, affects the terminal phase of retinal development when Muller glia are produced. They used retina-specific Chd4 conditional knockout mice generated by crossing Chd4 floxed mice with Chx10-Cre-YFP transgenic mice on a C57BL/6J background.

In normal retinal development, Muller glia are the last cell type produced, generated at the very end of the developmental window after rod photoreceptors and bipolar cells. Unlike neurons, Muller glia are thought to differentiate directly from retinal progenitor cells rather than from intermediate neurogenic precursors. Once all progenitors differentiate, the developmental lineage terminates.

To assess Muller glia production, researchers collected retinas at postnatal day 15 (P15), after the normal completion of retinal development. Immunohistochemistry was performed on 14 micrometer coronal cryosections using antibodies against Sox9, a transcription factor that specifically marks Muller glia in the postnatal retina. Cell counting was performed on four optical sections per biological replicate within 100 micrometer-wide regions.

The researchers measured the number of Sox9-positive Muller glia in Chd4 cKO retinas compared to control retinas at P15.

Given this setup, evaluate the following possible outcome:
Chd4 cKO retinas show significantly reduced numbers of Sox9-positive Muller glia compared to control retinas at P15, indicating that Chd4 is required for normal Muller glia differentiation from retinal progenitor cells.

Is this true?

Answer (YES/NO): NO